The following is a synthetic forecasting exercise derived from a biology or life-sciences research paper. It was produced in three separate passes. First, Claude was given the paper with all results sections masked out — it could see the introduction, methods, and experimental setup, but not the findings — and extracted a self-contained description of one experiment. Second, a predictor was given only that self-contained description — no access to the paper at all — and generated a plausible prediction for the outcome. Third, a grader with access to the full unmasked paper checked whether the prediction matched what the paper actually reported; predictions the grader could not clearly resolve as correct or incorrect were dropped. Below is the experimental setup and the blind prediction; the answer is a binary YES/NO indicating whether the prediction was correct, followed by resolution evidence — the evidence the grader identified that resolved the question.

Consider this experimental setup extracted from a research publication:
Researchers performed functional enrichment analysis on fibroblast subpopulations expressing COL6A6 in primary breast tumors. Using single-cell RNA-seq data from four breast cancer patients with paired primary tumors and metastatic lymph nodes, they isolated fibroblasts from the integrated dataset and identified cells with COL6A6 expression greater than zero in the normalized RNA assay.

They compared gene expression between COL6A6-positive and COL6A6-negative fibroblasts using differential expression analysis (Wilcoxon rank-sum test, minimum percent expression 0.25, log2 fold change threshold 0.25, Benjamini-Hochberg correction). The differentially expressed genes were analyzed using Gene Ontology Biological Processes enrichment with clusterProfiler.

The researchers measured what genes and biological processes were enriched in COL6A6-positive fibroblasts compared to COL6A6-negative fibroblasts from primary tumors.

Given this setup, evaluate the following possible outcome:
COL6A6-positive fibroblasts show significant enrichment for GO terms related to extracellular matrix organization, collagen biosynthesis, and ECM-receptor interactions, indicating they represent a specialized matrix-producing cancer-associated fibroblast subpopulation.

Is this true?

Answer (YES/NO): YES